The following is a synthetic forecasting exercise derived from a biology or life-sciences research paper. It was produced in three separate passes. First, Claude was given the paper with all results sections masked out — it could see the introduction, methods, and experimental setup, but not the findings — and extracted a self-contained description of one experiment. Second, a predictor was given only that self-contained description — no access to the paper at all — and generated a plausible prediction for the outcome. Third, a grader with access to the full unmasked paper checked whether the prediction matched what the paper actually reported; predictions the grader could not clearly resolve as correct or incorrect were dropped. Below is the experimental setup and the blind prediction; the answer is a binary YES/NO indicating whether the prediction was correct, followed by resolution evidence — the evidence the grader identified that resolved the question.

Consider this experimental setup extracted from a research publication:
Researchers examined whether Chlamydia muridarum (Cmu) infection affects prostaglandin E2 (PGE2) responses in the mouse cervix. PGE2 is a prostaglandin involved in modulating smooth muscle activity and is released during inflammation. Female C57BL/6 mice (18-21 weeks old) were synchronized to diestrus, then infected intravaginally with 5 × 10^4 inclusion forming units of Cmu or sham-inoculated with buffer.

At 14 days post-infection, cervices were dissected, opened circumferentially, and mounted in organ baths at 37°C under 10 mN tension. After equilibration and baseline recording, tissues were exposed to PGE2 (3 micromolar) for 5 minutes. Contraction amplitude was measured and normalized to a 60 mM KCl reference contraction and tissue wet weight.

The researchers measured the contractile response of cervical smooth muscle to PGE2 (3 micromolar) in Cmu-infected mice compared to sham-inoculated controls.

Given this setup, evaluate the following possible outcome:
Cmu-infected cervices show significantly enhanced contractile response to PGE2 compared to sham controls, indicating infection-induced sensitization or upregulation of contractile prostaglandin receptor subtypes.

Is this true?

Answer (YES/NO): NO